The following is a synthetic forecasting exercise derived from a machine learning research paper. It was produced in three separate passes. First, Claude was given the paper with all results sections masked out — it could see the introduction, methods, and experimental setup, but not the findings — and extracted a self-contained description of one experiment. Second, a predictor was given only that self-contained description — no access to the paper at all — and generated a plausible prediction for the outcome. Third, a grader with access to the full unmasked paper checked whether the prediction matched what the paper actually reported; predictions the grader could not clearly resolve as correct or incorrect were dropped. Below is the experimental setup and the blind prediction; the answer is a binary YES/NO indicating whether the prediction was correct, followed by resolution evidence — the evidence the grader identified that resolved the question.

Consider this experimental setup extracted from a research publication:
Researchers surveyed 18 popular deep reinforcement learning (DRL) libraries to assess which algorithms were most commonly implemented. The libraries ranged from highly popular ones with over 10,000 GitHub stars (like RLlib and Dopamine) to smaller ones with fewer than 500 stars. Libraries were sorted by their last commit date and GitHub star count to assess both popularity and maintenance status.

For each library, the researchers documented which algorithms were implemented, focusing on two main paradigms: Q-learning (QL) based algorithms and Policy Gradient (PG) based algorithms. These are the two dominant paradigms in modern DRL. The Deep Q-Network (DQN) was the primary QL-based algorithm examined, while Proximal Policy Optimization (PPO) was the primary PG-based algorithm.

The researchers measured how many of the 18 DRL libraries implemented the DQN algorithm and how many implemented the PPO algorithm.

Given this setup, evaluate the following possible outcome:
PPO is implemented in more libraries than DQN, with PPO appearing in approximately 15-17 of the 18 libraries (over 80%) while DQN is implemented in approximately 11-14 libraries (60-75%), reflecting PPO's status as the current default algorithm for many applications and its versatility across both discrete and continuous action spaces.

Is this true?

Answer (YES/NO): NO